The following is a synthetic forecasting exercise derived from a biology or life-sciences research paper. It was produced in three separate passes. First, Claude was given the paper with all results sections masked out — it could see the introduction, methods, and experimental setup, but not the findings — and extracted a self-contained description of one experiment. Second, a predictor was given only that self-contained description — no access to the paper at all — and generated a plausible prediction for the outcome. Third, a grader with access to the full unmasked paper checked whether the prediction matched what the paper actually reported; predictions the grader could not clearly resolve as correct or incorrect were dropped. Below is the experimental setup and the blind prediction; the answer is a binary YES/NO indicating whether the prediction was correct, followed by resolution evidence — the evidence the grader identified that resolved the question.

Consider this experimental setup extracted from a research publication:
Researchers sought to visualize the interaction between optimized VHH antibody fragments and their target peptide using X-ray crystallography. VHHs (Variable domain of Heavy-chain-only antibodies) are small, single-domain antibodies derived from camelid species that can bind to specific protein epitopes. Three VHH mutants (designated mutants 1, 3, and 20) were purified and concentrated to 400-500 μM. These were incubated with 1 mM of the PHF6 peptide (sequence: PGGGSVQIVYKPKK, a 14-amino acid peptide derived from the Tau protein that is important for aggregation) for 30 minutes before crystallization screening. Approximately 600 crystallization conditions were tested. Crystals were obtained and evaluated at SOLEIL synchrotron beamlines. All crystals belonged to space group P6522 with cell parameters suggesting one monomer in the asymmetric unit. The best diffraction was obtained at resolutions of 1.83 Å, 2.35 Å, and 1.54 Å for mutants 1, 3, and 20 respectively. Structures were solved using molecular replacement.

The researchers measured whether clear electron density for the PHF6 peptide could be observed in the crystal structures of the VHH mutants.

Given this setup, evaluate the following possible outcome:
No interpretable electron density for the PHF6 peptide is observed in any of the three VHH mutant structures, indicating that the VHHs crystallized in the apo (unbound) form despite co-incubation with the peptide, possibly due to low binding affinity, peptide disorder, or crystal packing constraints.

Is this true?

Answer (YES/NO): NO